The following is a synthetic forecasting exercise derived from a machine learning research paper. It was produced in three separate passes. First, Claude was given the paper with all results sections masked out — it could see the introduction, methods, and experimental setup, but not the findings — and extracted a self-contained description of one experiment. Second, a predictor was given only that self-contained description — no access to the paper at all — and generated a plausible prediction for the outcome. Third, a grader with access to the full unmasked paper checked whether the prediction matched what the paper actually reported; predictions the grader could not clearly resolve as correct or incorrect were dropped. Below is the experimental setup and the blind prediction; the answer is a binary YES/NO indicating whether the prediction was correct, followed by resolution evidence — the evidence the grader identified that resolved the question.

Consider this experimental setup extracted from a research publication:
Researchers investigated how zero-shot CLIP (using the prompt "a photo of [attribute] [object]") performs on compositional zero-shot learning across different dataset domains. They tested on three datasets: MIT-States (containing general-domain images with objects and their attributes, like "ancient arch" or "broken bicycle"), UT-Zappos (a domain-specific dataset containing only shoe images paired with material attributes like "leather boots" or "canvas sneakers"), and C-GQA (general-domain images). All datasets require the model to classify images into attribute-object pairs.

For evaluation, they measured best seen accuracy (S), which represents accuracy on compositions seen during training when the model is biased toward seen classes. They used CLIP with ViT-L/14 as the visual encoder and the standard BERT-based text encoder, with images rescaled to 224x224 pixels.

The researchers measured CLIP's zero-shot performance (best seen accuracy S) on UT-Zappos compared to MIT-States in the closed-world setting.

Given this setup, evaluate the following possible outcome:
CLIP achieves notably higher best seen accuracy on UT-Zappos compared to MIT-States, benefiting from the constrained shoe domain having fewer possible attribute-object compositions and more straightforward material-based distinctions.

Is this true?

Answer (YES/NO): NO